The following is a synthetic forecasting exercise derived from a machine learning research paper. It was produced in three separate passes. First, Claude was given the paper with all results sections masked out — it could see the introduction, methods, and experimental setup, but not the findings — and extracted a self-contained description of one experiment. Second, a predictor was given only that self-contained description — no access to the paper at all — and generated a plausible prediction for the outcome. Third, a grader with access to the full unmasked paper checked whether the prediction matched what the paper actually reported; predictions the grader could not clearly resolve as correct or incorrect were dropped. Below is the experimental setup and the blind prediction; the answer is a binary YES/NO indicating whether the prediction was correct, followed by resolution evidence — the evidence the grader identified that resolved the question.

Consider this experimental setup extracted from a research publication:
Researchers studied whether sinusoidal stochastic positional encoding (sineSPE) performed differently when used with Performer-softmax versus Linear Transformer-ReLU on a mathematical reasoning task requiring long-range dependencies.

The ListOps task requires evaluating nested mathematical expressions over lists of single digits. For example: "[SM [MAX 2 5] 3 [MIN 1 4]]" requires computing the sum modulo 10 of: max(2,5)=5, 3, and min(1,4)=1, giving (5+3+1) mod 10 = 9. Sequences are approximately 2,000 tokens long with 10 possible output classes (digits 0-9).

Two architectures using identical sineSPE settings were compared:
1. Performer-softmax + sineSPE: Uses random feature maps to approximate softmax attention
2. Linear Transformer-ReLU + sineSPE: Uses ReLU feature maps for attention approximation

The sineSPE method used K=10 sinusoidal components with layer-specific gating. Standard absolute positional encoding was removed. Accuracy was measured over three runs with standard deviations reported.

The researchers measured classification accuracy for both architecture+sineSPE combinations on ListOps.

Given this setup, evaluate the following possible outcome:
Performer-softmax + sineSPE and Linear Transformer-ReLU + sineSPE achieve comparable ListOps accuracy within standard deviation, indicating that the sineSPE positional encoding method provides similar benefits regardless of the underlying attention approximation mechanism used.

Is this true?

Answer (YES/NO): NO